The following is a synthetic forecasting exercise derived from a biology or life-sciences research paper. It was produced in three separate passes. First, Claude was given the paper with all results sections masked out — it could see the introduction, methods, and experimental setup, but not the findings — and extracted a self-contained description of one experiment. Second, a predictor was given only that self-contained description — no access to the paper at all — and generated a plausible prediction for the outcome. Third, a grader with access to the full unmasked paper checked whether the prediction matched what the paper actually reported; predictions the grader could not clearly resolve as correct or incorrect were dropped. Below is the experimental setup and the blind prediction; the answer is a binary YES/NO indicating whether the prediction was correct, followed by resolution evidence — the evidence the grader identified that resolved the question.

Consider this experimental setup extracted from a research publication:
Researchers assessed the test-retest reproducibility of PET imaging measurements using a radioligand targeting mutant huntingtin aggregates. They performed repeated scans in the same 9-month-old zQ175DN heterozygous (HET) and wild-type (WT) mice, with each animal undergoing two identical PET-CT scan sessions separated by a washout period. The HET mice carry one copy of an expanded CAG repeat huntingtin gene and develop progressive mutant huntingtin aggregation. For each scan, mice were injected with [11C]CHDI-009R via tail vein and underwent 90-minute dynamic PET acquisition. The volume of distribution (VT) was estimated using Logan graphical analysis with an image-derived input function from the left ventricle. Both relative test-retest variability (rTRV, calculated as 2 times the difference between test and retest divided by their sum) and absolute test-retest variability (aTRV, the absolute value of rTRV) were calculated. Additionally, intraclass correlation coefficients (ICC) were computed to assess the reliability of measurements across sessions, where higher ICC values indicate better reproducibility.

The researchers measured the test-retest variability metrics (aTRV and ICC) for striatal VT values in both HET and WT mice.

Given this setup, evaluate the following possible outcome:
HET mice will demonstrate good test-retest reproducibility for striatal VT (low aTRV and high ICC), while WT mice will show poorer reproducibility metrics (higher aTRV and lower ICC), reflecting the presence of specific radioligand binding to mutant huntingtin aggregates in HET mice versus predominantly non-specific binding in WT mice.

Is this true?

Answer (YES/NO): NO